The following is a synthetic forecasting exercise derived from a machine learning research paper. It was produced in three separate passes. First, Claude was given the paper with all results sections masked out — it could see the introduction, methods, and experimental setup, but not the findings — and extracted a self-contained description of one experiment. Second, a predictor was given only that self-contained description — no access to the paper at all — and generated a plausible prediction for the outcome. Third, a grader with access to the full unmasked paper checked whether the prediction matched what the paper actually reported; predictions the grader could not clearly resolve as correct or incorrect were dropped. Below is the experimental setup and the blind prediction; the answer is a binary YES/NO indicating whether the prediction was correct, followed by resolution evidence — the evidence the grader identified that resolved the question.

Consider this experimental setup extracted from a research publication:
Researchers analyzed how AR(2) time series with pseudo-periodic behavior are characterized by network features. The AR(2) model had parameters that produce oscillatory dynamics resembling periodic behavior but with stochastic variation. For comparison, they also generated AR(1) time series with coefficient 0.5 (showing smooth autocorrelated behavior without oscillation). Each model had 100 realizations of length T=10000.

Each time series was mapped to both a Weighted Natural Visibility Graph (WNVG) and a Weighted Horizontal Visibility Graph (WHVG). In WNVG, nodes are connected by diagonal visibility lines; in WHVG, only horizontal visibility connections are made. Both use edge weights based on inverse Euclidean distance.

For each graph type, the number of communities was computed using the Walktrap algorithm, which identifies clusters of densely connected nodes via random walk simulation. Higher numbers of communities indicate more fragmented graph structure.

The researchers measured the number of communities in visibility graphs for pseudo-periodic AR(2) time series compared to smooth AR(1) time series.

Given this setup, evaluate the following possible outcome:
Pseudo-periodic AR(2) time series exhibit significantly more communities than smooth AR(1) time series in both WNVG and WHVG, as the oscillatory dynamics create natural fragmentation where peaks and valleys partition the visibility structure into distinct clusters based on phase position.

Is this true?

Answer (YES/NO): YES